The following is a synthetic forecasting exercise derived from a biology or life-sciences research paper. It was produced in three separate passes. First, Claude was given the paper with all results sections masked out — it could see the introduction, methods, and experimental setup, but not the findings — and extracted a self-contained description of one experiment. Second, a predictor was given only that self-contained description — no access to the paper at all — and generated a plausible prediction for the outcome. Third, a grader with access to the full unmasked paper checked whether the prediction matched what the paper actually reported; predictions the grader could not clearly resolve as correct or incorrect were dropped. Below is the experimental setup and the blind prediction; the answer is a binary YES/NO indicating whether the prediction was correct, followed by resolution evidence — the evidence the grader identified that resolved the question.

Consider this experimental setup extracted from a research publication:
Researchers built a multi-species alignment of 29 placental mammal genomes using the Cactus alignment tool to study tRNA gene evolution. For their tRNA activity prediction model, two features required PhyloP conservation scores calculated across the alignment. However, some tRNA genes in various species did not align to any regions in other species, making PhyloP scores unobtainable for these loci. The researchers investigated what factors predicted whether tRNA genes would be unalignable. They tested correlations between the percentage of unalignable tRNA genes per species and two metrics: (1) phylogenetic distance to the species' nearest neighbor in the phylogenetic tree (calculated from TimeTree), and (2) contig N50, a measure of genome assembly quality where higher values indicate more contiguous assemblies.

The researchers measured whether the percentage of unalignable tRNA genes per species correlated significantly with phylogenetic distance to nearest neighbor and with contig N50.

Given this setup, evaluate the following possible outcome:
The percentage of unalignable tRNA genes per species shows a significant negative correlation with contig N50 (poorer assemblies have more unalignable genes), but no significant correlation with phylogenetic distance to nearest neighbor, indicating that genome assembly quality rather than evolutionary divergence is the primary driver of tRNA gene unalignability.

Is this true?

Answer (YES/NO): NO